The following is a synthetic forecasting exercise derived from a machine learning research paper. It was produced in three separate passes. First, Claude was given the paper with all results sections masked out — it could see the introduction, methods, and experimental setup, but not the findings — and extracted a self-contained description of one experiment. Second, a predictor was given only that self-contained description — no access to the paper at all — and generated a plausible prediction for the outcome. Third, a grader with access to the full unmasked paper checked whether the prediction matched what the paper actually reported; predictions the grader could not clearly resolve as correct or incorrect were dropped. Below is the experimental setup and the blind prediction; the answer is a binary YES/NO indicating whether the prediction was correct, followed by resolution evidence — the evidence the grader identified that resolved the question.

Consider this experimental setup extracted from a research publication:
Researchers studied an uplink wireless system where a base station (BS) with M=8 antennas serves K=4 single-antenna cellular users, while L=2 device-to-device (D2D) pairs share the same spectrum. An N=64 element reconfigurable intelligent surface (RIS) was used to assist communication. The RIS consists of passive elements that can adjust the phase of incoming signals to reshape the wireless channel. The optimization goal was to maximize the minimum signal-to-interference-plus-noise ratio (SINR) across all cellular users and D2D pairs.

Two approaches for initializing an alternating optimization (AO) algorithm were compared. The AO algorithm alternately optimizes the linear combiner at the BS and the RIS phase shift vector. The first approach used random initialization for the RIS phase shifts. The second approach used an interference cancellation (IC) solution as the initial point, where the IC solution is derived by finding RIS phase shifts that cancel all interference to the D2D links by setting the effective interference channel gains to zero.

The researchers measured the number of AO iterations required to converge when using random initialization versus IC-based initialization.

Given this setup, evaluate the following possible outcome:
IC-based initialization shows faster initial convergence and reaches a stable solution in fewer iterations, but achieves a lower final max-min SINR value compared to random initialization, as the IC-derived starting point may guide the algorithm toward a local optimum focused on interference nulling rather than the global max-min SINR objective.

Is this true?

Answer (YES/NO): NO